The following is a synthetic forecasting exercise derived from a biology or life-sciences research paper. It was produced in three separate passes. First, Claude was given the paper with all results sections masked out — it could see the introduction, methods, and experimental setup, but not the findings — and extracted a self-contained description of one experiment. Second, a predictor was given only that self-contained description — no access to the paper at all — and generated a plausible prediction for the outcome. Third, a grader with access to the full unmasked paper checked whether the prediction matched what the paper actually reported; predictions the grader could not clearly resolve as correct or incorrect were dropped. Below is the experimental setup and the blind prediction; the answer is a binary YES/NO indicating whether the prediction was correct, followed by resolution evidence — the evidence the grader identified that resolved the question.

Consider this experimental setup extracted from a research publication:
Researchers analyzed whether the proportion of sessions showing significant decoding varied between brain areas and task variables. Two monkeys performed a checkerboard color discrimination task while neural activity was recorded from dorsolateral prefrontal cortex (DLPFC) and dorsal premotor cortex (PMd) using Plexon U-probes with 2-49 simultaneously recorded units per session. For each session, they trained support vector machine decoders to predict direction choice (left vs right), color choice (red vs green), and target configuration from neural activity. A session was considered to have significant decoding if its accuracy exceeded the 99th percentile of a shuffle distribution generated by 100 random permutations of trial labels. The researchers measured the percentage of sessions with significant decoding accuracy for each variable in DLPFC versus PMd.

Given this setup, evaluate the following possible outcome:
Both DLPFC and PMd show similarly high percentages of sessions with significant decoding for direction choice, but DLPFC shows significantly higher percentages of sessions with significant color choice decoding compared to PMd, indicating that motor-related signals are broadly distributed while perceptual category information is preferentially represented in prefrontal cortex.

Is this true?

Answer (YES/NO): YES